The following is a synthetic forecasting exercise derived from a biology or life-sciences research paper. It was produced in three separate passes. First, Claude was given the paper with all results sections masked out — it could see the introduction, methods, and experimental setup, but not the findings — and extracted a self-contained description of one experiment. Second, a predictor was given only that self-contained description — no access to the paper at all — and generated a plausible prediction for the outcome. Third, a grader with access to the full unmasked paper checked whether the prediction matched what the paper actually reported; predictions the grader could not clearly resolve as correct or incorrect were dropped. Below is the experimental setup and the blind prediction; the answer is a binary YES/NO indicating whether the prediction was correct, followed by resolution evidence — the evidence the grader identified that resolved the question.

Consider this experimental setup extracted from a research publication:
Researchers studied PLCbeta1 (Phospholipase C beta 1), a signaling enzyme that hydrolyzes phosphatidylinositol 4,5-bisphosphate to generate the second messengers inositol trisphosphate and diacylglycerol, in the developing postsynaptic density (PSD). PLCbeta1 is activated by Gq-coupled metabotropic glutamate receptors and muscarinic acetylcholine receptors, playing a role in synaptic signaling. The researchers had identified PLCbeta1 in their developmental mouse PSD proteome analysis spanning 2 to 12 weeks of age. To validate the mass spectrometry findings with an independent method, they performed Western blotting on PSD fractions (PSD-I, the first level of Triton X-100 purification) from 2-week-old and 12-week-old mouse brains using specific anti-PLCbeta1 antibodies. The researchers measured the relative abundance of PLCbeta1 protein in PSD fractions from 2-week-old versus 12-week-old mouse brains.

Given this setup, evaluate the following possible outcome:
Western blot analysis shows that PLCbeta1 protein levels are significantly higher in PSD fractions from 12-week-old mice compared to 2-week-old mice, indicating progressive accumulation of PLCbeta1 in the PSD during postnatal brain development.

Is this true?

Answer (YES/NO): NO